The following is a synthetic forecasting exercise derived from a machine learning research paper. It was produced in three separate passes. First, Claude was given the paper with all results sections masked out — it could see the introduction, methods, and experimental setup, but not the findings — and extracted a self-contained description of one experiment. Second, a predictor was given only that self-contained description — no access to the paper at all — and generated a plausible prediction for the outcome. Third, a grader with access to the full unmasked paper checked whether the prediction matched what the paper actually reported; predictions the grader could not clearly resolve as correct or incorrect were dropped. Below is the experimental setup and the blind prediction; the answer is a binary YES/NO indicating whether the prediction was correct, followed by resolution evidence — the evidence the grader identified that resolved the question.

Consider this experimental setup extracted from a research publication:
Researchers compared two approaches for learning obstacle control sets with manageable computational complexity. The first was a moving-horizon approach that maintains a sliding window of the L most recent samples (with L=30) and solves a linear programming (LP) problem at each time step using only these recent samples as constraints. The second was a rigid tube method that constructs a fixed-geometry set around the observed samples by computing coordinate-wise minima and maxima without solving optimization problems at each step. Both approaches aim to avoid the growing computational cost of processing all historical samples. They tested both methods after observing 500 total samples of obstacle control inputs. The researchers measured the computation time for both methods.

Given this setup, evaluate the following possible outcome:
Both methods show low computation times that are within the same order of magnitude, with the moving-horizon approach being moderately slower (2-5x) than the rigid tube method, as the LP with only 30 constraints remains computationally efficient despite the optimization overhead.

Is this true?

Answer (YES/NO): NO